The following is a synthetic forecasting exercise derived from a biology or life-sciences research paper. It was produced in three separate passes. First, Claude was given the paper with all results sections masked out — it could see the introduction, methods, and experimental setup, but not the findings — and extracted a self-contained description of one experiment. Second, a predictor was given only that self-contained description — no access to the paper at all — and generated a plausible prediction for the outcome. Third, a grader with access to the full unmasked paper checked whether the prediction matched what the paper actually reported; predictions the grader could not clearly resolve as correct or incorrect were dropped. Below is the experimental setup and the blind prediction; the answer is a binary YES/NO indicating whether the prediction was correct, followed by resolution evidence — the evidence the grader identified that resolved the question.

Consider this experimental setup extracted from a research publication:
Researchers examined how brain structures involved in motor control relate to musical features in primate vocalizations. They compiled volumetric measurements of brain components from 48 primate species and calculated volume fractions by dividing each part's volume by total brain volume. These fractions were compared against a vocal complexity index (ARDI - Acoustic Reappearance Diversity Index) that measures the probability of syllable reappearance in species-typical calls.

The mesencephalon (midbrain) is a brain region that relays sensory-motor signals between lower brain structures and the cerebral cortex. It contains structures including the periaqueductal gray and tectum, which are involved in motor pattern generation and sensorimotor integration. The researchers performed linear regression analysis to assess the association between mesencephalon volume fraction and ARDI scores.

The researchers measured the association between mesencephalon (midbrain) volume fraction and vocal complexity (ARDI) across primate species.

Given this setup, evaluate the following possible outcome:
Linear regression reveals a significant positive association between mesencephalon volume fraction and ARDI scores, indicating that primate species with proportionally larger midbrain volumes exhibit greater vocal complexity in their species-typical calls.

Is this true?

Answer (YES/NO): NO